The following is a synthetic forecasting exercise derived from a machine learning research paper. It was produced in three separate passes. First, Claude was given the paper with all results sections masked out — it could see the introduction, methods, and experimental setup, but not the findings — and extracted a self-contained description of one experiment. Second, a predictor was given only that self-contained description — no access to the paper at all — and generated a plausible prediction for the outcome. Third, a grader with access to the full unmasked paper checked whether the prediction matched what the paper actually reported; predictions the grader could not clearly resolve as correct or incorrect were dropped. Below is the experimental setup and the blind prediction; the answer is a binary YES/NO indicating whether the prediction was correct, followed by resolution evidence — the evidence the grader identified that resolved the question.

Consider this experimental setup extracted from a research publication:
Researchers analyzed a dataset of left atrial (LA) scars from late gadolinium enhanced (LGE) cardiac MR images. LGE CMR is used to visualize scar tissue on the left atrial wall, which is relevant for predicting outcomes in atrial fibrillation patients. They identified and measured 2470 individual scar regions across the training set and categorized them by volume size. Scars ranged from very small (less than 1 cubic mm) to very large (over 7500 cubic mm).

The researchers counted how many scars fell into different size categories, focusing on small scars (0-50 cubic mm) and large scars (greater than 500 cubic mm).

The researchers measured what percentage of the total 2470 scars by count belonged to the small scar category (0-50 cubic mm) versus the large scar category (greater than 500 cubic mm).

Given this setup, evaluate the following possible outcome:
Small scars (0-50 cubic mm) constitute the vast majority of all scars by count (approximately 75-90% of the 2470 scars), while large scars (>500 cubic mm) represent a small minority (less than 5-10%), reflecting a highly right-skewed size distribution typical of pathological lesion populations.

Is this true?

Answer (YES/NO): YES